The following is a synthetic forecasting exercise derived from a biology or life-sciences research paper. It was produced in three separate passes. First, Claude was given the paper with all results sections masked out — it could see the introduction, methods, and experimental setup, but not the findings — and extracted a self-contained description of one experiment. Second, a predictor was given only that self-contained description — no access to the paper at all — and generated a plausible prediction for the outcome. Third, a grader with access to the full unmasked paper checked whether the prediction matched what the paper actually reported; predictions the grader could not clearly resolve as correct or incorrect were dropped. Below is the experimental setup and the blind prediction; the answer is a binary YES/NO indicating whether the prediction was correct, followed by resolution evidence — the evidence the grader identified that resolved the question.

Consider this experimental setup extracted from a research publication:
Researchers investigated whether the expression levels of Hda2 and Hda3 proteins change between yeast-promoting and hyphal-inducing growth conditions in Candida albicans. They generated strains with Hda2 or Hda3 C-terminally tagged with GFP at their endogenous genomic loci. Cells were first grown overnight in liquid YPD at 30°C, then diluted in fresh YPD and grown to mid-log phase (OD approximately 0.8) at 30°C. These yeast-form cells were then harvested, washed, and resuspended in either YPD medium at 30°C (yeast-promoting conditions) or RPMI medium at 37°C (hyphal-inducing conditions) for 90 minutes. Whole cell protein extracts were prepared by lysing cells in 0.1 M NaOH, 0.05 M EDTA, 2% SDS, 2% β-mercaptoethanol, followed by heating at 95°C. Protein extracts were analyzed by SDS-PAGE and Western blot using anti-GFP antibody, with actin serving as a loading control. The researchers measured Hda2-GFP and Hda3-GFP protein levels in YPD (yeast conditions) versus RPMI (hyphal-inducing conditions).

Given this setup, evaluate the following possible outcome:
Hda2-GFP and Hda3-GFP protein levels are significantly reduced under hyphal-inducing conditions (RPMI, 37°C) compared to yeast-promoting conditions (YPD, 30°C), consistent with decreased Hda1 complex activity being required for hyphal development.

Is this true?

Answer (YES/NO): NO